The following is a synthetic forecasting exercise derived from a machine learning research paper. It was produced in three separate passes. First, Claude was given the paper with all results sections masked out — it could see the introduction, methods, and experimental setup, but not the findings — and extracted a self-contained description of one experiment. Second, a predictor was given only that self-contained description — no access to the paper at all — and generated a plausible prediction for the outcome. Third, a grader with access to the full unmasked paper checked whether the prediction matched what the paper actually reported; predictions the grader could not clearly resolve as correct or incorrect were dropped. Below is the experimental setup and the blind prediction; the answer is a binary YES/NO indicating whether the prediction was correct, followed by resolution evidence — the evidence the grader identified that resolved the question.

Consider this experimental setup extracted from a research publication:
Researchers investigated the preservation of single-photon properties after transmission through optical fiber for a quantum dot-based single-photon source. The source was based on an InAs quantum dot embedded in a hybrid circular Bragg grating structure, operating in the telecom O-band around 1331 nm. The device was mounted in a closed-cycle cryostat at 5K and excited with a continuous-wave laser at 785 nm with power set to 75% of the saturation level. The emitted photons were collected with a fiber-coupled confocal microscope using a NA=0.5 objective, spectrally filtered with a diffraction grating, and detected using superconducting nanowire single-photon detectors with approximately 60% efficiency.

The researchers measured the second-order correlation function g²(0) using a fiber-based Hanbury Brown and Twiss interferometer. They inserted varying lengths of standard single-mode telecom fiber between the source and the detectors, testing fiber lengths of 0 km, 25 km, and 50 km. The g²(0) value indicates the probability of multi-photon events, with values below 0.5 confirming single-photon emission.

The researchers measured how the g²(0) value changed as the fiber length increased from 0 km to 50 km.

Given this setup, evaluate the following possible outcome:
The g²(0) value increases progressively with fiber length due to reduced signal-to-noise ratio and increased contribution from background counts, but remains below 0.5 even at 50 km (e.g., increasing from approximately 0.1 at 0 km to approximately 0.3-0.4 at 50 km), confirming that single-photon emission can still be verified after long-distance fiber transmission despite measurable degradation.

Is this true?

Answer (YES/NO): NO